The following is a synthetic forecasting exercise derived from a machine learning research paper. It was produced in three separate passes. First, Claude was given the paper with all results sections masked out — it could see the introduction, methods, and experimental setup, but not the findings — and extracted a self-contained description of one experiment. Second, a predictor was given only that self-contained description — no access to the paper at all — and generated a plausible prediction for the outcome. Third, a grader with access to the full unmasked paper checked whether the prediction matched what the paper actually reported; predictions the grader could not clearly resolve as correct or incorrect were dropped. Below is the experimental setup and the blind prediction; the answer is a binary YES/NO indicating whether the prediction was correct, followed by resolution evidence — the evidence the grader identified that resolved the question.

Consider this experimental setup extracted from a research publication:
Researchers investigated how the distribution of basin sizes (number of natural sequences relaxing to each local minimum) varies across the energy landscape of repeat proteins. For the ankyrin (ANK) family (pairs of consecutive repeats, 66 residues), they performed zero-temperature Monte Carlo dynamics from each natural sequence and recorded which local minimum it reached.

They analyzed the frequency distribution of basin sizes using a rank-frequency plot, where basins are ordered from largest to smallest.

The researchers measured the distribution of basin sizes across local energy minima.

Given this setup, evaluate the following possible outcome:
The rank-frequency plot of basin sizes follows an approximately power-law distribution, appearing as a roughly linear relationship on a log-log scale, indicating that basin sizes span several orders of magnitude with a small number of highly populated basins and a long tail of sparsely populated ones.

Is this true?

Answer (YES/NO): YES